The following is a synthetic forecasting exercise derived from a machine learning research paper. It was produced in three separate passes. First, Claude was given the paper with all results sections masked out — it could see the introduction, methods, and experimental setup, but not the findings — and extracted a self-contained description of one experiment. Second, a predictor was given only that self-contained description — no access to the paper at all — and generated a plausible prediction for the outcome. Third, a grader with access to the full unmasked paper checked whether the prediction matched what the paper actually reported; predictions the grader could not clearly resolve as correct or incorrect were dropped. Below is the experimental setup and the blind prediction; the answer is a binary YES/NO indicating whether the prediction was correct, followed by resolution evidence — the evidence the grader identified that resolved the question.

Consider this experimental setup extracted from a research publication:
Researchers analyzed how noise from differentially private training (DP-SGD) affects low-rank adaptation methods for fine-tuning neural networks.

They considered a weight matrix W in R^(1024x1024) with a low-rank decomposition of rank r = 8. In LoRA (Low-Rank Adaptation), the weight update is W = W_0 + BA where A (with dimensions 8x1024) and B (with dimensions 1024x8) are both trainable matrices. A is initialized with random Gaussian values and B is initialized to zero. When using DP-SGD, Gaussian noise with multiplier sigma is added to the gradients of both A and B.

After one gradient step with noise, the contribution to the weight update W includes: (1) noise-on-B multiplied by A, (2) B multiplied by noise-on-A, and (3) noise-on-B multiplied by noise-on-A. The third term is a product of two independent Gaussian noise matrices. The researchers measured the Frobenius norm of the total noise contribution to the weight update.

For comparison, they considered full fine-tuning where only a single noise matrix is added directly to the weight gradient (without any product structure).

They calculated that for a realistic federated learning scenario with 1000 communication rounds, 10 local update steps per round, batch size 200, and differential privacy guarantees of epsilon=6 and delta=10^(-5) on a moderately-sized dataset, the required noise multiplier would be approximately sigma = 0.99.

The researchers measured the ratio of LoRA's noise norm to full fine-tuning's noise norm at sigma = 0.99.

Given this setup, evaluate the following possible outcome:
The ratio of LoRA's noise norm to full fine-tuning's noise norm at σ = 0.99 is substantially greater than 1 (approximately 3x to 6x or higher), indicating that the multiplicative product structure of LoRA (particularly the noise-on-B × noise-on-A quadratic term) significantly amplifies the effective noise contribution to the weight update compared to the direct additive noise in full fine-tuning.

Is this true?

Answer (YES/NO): YES